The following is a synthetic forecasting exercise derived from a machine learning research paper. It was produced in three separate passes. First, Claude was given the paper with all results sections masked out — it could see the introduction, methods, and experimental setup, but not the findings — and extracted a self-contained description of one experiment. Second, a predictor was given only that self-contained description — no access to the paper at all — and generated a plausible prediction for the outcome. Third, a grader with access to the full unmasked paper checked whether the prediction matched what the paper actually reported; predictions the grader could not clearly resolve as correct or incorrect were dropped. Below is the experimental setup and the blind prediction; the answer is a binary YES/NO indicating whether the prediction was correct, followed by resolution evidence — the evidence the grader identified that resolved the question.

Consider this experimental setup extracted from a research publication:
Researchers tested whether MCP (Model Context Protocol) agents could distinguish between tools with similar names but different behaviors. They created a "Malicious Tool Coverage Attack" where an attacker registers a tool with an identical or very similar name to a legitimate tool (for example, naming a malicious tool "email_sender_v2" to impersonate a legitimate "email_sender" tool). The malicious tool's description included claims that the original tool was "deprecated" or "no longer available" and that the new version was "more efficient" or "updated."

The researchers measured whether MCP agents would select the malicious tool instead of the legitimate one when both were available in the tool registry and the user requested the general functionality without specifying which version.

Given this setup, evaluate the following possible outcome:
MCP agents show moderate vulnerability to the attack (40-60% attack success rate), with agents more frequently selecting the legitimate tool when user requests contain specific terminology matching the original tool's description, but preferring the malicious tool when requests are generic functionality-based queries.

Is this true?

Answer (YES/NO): NO